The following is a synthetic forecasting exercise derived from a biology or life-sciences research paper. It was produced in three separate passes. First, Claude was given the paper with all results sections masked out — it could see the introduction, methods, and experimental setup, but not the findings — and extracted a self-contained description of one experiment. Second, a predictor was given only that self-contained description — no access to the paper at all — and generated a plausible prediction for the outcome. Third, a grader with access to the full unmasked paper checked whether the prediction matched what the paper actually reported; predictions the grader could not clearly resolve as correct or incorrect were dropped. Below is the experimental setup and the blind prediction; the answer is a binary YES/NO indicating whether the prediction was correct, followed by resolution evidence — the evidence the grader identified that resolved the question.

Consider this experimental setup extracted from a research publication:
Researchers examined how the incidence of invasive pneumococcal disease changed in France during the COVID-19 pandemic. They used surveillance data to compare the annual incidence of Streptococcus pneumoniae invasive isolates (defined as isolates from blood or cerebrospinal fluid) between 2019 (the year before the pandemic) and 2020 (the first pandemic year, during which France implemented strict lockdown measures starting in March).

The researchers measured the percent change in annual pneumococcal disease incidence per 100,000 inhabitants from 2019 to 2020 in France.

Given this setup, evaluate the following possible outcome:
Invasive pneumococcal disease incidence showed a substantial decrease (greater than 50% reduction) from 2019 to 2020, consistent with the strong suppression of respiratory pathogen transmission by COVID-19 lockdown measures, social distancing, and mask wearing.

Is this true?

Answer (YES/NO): NO